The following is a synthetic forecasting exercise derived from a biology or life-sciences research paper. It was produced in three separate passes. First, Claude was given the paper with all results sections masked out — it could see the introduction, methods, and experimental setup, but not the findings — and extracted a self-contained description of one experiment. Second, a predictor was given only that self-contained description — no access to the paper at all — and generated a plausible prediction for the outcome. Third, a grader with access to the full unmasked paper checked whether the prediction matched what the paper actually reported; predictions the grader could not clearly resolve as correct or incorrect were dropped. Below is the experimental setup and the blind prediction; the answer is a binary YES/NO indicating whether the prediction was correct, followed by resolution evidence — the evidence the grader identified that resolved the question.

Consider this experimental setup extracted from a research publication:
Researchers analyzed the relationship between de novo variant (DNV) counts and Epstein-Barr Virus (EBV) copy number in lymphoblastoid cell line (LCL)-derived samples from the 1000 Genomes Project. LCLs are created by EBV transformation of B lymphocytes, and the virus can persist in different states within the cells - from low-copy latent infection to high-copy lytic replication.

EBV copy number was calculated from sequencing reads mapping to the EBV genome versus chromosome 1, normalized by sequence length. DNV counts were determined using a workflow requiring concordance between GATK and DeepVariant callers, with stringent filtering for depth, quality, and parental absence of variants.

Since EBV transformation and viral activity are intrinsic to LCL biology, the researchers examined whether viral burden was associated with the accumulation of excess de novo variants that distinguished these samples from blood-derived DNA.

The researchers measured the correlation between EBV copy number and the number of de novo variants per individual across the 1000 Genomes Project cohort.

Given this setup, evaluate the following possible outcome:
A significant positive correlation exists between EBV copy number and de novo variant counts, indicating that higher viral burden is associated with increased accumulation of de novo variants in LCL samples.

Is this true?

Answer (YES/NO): YES